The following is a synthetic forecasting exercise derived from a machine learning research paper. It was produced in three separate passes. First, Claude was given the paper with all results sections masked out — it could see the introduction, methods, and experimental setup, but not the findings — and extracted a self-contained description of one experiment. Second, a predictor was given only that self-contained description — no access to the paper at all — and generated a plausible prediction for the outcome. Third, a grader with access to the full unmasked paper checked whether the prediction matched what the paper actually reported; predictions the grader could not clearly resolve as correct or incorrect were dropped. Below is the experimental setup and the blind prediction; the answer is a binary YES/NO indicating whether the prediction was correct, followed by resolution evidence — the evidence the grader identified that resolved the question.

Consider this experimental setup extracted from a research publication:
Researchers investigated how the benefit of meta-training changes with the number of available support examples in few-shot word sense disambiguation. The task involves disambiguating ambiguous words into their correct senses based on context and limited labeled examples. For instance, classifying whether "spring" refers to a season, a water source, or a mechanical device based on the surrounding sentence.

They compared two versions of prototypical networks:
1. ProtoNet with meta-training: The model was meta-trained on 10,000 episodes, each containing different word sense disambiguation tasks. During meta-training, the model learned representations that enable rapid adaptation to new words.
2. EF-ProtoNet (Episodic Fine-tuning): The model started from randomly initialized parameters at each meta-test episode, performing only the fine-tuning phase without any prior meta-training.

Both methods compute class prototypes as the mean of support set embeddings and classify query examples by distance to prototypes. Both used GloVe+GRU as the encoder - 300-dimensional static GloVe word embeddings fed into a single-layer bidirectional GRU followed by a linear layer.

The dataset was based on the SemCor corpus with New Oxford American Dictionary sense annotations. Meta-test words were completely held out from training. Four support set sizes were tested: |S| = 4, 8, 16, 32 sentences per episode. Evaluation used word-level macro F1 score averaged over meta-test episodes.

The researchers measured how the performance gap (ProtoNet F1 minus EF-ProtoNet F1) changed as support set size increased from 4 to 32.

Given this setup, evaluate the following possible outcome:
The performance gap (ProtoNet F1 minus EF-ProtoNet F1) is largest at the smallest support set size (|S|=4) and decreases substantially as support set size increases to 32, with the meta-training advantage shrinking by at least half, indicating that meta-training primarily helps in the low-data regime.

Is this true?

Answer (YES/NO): NO